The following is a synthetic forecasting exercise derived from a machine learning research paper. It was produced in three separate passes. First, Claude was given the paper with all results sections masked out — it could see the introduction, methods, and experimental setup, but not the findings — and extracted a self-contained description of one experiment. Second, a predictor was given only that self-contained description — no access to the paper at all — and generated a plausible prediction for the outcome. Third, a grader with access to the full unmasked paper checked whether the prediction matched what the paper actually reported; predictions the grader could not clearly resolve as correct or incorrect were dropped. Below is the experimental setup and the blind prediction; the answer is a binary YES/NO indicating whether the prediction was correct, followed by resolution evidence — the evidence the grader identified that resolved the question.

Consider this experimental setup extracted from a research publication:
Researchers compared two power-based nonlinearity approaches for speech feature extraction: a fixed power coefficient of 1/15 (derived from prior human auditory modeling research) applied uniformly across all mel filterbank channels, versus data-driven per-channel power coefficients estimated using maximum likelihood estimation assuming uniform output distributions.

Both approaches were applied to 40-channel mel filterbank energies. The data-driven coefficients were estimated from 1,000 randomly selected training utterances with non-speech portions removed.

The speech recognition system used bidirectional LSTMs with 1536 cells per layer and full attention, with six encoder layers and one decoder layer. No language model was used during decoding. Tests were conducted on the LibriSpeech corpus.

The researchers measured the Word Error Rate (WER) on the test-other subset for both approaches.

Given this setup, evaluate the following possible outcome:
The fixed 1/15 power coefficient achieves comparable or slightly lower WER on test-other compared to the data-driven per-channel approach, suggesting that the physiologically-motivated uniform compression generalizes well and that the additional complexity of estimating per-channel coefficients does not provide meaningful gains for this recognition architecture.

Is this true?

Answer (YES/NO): NO